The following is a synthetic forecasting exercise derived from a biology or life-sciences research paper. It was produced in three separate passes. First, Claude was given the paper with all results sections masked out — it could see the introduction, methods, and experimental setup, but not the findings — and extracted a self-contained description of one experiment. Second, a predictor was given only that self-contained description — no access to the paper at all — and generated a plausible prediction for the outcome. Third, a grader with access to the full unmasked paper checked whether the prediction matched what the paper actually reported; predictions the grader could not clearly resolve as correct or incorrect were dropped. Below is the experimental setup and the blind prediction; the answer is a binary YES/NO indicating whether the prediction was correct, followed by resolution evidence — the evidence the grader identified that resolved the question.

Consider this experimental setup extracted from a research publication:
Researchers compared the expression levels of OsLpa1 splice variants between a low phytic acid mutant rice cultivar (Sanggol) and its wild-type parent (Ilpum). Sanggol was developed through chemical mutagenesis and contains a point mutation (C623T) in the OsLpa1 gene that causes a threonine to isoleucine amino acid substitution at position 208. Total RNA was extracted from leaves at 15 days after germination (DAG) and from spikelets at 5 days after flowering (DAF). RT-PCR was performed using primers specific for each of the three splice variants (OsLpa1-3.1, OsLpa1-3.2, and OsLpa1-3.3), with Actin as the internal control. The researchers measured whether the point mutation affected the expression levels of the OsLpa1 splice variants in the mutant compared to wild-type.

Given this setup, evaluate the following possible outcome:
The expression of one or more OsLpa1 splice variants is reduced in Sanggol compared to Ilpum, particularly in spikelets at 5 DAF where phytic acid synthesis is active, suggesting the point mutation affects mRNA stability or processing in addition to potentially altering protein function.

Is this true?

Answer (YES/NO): NO